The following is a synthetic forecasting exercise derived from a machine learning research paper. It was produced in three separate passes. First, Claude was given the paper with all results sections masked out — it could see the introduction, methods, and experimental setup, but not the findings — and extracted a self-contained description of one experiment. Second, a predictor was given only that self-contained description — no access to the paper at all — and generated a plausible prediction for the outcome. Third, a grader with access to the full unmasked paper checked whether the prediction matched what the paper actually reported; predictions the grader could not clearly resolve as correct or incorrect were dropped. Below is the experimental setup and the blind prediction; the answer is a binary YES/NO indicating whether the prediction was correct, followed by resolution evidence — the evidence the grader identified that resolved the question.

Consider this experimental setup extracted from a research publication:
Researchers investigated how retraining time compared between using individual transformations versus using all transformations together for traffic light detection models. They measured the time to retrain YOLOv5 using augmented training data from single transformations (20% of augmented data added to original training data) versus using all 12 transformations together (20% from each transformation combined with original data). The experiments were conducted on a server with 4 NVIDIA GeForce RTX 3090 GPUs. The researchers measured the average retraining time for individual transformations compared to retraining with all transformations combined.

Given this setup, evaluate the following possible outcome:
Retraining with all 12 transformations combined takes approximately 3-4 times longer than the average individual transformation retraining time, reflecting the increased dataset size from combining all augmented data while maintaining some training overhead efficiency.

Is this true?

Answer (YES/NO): NO